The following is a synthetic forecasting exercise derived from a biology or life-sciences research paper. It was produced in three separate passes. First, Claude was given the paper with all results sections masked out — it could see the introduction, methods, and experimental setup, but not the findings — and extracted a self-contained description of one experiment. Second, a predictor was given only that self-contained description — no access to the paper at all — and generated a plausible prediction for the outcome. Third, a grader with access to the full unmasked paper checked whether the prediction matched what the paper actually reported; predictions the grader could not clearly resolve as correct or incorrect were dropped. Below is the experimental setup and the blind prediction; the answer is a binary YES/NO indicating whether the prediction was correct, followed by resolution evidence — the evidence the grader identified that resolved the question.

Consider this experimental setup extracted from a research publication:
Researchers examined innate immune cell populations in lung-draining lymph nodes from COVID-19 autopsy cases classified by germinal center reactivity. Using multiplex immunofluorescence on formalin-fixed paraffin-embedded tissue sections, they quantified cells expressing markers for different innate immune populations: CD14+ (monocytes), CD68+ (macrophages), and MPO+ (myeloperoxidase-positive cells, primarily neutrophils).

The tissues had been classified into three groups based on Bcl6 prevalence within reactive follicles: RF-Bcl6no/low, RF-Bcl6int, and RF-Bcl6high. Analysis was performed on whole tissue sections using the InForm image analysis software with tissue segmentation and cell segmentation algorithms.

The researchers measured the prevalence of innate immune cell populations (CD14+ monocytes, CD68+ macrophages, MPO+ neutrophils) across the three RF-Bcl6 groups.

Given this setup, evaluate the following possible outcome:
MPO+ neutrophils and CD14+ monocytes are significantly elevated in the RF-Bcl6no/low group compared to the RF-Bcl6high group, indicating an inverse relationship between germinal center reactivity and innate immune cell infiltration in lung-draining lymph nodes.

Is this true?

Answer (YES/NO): NO